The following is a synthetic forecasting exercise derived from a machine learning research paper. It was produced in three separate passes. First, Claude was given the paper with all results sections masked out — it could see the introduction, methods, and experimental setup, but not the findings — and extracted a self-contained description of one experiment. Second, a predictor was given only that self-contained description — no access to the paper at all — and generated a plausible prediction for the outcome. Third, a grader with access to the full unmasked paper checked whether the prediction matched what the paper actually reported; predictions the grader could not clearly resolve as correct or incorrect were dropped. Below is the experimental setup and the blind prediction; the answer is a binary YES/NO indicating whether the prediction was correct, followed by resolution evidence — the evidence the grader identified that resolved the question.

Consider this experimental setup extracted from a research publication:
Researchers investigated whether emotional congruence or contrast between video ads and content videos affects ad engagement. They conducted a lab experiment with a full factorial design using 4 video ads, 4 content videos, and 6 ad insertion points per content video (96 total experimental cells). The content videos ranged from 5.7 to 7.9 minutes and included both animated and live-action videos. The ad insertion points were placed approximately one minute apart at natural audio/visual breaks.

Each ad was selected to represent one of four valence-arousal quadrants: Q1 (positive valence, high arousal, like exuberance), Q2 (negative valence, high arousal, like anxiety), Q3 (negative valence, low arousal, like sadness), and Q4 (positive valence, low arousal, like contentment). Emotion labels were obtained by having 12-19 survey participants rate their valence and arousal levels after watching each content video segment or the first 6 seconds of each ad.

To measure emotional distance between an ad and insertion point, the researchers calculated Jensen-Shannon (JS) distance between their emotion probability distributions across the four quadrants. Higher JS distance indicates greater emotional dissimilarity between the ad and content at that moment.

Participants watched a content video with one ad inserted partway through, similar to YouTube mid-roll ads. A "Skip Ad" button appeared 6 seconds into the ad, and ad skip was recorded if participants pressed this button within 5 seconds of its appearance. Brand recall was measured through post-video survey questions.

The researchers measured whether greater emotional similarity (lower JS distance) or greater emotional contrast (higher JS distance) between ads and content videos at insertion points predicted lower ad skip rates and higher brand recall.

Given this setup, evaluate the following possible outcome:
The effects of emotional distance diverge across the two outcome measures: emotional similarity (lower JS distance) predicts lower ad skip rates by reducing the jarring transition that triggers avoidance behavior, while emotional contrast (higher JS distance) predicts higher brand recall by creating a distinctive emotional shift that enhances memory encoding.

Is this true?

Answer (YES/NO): NO